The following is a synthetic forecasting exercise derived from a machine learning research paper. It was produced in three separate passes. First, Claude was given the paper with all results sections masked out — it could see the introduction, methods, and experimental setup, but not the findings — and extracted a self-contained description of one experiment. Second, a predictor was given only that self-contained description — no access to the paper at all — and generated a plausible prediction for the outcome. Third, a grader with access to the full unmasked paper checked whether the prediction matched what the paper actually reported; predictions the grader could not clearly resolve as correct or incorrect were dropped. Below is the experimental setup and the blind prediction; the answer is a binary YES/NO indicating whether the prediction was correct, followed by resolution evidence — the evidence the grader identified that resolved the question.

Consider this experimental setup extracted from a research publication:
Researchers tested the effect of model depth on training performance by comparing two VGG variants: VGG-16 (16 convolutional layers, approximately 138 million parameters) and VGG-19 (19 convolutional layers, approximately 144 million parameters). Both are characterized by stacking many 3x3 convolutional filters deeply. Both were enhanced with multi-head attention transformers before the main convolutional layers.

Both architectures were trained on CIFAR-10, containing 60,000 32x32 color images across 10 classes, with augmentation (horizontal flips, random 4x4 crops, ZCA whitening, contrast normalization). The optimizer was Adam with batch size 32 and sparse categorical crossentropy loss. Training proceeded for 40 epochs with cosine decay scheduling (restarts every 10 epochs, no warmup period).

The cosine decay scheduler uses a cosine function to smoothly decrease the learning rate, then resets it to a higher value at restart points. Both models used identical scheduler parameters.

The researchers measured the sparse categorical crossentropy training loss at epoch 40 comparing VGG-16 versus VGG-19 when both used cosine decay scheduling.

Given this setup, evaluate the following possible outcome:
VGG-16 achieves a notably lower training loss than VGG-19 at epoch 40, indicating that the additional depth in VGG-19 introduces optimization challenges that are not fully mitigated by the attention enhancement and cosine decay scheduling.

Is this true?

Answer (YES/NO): YES